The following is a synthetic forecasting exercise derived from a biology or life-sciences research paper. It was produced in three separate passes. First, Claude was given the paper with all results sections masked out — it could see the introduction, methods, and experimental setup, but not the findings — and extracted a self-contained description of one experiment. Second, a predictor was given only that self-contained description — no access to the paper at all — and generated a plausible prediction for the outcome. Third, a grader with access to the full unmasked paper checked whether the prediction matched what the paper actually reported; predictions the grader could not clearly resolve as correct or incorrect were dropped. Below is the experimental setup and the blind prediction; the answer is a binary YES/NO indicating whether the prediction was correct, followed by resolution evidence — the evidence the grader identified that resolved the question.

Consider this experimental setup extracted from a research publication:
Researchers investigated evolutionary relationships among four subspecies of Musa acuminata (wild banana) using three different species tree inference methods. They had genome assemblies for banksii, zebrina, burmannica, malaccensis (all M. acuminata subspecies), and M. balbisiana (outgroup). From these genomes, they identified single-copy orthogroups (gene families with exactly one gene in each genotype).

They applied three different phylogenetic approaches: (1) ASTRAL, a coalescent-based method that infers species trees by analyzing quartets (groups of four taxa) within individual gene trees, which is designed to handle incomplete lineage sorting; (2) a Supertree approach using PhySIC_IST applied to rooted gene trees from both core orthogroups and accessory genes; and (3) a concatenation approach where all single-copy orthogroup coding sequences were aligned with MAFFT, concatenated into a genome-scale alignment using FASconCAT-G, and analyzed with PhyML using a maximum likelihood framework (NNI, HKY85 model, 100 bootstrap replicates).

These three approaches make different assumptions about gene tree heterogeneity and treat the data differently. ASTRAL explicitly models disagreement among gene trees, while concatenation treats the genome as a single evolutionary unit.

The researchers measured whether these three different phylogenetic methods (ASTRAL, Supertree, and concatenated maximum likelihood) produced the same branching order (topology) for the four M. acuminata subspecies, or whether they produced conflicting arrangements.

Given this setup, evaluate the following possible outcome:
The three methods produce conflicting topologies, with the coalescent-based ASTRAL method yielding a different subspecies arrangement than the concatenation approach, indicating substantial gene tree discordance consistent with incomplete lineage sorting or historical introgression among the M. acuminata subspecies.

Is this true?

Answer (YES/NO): NO